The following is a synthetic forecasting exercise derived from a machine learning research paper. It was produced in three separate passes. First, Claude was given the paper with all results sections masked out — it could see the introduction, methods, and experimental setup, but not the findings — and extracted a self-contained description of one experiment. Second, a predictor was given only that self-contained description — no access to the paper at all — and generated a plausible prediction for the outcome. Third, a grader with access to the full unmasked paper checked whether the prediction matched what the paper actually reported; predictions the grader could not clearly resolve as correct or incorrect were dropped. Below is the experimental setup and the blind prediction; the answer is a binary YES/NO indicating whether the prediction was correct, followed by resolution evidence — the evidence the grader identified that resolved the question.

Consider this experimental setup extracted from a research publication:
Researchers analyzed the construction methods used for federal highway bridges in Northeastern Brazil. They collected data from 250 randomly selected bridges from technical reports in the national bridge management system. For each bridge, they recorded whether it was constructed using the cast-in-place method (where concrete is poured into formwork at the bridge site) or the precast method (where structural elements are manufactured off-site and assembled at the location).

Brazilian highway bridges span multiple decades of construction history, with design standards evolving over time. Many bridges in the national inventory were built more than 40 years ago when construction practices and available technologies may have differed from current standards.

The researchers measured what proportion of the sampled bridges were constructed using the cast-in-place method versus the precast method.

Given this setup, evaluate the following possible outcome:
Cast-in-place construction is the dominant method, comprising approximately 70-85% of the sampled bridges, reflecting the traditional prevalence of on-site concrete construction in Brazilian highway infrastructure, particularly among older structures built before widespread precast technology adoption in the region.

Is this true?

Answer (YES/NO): NO